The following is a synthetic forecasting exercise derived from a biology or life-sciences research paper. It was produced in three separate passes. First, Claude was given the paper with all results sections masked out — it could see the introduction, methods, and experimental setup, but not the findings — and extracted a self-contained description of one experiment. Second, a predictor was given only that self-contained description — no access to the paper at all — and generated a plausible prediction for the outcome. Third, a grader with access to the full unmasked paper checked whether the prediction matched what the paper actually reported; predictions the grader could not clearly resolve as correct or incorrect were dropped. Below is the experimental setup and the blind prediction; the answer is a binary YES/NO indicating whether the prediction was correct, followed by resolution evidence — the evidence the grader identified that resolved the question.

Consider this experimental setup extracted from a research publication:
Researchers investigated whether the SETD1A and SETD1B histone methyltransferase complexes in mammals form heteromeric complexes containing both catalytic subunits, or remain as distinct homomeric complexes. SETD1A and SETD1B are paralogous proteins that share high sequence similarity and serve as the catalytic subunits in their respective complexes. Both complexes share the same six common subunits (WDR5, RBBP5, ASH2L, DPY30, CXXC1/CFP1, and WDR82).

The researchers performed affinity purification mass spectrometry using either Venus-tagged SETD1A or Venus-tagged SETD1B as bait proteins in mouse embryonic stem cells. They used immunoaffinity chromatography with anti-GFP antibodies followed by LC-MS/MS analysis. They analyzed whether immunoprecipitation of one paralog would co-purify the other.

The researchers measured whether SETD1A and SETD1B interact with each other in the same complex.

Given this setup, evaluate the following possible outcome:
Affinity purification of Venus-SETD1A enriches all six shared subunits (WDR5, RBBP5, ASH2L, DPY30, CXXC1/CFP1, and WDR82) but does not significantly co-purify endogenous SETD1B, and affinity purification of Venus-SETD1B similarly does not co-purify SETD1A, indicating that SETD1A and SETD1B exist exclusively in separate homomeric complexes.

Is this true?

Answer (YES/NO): NO